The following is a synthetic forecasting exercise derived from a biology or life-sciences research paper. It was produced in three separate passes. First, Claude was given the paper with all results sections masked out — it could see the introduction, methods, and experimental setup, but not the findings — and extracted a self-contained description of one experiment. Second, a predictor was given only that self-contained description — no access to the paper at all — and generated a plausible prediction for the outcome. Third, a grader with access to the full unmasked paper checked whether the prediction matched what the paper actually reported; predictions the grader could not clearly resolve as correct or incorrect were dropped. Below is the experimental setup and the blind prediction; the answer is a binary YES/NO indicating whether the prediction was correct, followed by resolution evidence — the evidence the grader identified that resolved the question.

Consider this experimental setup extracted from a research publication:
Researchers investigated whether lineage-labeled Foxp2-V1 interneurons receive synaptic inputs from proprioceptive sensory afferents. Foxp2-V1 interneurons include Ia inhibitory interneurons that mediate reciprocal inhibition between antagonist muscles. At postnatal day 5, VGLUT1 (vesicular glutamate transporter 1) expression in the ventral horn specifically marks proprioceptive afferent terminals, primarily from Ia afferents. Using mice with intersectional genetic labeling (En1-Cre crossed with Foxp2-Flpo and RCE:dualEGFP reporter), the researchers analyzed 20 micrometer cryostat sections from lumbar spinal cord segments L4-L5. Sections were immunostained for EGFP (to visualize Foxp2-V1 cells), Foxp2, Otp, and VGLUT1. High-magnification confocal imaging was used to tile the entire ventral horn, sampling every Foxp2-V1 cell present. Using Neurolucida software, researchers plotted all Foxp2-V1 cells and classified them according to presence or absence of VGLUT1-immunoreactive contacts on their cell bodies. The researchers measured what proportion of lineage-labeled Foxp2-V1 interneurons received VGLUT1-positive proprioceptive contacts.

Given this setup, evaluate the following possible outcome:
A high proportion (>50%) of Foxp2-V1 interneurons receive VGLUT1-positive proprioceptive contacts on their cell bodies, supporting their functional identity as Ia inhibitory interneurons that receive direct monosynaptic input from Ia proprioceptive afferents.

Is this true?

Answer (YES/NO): YES